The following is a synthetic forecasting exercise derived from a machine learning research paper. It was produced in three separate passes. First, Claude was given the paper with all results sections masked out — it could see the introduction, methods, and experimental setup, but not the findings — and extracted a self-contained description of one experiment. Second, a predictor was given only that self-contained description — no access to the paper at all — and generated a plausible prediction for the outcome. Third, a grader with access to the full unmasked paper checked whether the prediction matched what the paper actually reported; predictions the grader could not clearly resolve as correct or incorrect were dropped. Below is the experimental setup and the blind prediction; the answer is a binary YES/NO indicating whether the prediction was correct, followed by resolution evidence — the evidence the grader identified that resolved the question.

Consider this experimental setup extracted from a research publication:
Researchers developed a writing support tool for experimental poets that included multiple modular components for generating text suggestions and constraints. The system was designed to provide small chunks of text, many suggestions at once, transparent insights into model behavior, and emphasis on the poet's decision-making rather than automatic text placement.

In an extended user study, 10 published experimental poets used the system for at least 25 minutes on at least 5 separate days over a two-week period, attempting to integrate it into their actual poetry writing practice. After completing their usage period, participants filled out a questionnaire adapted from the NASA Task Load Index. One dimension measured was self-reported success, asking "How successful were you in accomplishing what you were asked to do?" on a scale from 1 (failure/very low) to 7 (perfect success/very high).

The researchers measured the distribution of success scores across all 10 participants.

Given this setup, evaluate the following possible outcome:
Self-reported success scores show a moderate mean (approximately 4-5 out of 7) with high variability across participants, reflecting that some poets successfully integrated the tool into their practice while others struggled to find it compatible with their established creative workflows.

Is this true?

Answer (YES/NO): NO